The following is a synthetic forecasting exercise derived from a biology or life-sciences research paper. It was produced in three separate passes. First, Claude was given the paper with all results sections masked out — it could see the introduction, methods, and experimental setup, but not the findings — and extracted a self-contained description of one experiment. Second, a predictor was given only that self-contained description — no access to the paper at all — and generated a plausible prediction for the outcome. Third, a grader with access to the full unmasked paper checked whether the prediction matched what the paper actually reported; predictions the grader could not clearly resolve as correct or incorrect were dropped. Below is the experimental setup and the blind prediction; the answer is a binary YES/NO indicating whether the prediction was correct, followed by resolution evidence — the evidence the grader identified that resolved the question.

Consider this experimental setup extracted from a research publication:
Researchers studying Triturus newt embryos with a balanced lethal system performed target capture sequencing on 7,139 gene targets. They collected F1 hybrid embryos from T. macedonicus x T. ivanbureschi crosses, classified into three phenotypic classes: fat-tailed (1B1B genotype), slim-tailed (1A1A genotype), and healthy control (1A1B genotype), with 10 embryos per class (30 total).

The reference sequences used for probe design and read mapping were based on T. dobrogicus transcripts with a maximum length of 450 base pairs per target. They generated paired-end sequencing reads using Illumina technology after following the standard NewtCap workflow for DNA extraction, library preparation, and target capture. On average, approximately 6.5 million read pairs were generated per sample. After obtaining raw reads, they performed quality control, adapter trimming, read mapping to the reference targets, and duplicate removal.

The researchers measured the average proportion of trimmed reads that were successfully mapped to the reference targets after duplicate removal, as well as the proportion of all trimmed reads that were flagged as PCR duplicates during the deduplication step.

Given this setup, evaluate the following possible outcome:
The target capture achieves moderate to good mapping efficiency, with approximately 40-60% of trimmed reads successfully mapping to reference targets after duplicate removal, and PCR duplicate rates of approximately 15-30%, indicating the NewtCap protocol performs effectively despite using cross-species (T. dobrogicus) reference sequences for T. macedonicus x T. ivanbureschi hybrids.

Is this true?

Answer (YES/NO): NO